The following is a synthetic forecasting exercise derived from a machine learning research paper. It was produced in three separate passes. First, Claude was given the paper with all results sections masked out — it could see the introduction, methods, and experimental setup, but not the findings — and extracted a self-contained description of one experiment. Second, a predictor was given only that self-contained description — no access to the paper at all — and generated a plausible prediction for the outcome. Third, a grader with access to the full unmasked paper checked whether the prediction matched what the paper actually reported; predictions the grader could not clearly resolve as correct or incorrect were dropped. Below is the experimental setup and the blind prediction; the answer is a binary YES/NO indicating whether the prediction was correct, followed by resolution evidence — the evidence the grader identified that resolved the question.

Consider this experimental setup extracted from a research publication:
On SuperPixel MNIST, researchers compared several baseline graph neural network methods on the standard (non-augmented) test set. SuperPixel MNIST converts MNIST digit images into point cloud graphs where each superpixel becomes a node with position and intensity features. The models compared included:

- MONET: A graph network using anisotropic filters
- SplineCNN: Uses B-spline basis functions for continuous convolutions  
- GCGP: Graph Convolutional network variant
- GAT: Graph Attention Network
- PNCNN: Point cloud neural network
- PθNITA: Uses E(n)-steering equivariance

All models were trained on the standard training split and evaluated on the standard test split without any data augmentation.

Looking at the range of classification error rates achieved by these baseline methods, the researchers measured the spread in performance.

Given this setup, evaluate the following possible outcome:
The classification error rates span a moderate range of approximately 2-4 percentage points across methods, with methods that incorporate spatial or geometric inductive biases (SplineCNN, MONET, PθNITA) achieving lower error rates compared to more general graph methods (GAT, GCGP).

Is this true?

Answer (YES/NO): NO